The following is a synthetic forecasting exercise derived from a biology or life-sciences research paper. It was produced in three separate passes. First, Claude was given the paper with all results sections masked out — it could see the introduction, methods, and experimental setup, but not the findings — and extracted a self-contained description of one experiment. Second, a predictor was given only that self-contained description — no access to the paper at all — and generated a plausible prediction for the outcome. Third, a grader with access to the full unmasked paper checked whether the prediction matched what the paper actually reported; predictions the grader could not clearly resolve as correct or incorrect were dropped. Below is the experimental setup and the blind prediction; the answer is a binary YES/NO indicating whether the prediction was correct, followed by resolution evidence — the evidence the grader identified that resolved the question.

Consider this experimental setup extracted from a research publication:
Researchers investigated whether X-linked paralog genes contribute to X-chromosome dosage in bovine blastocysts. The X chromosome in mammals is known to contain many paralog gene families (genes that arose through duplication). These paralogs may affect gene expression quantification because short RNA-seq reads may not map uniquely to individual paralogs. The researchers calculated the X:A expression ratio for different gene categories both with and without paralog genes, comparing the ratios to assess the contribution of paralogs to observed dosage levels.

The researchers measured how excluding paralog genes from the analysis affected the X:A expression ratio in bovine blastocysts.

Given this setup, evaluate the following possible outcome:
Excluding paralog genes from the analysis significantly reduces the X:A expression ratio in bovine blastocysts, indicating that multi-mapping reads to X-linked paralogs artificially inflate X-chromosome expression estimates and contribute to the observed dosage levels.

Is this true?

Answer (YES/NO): YES